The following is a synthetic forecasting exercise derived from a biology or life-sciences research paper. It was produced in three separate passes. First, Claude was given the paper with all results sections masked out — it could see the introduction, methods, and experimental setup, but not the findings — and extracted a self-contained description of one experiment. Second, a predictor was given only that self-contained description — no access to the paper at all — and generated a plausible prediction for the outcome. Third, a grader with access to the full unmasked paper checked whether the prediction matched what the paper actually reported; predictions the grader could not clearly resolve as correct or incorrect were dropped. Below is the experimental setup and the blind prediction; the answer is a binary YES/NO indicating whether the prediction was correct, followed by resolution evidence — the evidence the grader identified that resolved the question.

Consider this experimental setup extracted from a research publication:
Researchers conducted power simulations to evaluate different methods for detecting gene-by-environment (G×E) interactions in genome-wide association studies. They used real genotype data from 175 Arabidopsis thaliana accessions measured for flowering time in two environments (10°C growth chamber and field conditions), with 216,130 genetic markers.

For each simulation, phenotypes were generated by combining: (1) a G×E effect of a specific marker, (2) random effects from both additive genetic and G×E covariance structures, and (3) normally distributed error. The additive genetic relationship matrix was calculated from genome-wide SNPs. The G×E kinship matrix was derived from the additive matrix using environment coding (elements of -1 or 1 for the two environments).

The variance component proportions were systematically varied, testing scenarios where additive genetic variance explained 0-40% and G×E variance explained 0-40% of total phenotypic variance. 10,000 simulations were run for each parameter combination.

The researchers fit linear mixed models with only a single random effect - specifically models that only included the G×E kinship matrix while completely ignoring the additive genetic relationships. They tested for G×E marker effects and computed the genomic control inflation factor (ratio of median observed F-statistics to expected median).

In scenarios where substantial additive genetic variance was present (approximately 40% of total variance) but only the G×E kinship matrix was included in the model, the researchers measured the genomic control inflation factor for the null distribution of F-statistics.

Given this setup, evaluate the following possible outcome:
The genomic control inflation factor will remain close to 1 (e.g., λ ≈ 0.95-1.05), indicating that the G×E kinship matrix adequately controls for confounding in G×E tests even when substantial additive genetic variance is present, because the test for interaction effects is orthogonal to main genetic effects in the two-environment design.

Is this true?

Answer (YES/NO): NO